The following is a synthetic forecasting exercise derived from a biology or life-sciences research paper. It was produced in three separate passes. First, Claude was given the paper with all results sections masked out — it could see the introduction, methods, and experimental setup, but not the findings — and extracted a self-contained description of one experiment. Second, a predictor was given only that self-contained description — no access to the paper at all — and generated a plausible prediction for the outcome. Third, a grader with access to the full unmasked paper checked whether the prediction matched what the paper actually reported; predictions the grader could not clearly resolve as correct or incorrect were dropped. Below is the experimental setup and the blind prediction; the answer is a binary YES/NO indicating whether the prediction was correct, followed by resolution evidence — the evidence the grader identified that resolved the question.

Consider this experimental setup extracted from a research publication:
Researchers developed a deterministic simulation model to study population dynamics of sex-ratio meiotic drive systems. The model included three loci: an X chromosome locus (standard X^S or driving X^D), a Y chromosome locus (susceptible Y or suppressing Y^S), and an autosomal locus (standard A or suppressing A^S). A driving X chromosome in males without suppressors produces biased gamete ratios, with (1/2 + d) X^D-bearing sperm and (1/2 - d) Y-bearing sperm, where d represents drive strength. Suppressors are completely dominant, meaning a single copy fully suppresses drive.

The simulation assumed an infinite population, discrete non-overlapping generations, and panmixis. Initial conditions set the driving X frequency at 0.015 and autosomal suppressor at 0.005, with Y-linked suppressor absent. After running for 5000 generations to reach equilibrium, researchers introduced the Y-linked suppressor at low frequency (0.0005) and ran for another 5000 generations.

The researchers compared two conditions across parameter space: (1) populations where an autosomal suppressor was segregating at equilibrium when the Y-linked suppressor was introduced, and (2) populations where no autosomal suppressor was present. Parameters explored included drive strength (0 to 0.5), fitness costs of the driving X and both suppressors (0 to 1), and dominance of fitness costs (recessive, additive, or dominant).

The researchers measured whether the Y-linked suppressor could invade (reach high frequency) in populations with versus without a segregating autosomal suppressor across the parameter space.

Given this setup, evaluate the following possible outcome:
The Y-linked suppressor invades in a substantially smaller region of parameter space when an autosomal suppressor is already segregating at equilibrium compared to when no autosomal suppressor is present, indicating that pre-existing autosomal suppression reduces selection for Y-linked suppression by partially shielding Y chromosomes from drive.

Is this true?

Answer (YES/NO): YES